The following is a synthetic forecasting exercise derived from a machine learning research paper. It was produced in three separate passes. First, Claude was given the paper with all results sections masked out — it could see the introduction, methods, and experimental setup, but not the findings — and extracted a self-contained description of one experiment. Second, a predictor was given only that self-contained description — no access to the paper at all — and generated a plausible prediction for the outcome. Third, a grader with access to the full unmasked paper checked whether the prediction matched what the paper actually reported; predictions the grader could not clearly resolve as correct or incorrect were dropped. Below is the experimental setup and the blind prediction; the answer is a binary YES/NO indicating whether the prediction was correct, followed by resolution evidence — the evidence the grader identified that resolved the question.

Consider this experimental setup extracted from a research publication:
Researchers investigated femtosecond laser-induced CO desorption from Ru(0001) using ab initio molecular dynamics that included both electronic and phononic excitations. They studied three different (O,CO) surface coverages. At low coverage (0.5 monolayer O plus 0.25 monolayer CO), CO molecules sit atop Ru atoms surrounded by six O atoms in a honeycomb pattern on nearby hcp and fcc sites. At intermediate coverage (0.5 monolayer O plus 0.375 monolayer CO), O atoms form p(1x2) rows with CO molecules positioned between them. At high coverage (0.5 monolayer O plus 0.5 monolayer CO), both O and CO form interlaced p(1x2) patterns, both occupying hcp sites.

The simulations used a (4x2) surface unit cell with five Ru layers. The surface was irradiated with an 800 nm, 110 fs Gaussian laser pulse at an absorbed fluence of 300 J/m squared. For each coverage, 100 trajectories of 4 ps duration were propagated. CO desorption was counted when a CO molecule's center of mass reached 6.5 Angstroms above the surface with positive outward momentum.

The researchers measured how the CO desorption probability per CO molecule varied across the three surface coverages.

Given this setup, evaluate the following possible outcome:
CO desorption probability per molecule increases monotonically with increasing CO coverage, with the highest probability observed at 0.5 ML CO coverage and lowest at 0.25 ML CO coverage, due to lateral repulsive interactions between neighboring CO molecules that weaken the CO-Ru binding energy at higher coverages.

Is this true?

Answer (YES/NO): NO